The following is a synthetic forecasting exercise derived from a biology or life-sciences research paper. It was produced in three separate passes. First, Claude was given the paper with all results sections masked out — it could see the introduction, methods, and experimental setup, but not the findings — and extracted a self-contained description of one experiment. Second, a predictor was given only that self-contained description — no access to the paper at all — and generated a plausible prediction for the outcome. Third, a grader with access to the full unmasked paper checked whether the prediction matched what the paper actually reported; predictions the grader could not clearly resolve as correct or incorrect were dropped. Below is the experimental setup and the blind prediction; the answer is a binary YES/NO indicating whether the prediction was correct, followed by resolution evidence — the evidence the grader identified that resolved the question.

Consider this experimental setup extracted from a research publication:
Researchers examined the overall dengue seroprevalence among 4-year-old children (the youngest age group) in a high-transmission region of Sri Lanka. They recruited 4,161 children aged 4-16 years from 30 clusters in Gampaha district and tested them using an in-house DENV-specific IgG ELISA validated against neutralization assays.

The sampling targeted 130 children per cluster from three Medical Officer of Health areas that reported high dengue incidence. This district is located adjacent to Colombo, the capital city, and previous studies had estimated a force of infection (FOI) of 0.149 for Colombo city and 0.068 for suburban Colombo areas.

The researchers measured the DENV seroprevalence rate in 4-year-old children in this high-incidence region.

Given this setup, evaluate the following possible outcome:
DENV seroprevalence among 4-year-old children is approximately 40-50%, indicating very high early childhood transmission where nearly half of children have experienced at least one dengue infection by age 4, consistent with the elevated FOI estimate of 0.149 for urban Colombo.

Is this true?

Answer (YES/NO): NO